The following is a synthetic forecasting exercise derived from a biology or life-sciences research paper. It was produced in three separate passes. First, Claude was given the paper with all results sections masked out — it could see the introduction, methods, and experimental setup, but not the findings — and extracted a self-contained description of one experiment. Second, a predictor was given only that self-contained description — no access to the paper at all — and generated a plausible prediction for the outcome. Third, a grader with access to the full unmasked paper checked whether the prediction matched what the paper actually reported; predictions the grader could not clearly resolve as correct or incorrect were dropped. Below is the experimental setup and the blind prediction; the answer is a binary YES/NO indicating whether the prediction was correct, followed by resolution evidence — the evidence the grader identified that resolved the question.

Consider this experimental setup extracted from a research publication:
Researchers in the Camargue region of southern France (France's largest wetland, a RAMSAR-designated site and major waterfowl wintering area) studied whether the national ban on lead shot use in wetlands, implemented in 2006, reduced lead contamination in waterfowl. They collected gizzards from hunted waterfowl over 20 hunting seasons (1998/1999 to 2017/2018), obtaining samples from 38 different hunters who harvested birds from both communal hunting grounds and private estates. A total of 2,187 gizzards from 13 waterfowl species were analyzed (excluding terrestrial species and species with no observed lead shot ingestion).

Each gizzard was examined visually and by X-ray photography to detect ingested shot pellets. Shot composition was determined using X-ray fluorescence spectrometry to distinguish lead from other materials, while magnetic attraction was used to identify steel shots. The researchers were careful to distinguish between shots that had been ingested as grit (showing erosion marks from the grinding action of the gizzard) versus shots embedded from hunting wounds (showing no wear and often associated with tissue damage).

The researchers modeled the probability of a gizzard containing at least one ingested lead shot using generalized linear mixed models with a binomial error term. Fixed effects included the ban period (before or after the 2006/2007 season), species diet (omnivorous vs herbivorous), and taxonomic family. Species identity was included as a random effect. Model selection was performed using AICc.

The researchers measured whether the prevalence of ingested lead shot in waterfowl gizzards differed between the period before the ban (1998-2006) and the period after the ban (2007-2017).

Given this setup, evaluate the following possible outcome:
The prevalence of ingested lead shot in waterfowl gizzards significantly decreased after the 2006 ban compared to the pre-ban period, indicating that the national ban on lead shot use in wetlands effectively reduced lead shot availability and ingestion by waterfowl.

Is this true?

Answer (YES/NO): NO